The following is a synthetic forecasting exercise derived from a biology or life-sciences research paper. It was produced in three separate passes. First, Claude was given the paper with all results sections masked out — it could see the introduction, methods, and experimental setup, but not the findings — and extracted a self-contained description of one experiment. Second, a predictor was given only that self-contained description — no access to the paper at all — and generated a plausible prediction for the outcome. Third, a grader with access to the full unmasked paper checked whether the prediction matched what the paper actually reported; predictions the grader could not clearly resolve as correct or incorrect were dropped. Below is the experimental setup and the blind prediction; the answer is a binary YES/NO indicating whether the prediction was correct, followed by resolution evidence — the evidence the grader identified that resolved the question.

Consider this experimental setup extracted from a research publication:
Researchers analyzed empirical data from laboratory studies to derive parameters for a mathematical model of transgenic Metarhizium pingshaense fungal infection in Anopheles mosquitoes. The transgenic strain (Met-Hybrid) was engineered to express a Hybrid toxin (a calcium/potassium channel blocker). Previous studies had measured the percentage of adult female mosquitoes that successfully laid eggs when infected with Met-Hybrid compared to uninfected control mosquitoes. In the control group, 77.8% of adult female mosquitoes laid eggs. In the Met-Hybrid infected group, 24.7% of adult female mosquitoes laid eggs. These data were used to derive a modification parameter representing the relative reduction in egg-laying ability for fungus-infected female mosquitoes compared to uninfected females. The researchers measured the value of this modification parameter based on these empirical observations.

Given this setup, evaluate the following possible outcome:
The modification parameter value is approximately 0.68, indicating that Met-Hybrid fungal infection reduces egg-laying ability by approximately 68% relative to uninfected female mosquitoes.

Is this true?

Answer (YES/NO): NO